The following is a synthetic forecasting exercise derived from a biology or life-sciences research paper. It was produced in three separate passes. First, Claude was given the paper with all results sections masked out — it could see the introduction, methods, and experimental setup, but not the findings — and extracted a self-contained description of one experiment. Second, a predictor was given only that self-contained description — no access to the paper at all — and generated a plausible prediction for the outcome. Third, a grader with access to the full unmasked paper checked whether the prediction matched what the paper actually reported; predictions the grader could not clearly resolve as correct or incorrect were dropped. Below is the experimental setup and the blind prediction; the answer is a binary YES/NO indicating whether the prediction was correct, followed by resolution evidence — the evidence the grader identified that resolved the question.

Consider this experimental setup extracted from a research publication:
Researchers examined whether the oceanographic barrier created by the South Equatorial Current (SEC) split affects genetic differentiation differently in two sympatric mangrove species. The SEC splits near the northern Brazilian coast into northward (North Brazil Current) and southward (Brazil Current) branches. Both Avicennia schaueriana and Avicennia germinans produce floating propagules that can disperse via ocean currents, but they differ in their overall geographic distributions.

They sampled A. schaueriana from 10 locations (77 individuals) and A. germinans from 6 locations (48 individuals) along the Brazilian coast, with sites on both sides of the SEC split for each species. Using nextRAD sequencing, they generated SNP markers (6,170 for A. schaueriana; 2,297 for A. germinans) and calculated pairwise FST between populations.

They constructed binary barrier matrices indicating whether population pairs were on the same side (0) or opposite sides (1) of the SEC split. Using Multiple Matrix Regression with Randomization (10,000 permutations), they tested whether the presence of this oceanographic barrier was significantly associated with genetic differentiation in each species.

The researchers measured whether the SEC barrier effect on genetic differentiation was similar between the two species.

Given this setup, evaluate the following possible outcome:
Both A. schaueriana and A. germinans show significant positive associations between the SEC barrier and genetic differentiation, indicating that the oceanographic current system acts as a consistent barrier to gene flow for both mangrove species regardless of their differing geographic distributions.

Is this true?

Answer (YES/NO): NO